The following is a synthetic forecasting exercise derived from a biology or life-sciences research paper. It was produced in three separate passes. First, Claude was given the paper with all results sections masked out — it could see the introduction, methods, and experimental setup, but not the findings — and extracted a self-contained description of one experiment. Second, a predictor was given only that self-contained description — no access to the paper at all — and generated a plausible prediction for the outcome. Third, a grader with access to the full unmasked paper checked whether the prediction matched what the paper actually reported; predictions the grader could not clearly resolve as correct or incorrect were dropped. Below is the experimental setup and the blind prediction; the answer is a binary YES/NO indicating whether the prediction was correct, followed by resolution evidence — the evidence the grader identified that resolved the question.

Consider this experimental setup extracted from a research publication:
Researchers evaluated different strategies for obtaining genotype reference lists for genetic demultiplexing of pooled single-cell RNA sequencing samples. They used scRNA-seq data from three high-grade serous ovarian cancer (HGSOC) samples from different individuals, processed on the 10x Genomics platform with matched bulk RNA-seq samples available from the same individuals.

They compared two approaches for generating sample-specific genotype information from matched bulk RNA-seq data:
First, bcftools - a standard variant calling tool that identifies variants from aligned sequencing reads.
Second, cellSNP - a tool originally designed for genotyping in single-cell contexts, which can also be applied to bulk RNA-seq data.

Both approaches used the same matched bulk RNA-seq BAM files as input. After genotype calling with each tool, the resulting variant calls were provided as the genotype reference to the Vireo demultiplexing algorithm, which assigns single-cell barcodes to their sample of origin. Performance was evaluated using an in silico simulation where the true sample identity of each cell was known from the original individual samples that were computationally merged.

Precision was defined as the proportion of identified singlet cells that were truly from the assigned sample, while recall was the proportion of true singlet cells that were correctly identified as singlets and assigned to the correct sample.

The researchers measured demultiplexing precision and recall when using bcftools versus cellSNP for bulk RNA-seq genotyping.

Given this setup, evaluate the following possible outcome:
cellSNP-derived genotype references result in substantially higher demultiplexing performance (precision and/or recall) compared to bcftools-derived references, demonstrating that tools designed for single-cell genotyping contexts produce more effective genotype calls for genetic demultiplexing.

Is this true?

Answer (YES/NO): NO